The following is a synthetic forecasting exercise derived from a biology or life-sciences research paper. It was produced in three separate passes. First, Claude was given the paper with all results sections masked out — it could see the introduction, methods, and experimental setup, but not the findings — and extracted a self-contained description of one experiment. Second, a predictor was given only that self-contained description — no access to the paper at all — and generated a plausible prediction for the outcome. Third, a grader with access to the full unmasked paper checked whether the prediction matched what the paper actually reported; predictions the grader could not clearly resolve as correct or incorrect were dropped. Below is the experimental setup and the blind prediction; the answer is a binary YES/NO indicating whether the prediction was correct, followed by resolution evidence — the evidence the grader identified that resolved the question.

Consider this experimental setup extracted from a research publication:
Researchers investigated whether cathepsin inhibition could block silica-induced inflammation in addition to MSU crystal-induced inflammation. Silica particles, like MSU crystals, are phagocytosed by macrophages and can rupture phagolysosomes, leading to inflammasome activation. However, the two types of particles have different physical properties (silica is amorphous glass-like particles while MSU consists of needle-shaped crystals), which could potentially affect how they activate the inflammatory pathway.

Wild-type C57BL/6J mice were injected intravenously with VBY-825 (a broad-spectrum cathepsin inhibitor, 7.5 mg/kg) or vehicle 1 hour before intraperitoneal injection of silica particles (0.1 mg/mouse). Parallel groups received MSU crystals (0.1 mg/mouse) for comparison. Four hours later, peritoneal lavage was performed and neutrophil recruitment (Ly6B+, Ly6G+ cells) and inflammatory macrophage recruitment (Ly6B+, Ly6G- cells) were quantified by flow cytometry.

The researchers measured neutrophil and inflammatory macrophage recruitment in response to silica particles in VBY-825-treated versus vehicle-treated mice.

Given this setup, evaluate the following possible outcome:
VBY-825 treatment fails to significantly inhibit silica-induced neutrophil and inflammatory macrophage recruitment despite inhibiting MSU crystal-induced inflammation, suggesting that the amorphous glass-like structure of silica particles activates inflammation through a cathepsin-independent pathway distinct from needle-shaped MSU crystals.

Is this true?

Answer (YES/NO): NO